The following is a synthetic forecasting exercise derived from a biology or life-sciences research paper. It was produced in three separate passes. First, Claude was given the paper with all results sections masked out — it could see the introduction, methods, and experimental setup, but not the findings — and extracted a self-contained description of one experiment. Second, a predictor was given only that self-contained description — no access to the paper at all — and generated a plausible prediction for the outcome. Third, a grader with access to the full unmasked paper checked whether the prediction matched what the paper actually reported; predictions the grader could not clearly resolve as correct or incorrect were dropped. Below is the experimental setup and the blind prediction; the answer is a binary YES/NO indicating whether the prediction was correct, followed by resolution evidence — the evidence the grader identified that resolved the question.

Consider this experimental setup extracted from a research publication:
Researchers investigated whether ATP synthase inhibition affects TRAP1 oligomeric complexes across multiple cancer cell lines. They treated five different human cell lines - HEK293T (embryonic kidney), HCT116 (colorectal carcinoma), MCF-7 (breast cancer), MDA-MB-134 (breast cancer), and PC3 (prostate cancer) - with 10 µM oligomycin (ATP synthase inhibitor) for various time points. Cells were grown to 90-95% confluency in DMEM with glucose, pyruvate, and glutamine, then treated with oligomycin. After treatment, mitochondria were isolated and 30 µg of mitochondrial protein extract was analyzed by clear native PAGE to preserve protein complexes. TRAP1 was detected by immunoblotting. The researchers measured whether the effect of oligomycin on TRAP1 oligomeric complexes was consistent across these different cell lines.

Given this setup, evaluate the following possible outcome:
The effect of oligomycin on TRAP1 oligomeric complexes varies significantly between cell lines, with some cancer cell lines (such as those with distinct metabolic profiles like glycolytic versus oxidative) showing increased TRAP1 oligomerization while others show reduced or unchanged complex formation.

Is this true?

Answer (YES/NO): NO